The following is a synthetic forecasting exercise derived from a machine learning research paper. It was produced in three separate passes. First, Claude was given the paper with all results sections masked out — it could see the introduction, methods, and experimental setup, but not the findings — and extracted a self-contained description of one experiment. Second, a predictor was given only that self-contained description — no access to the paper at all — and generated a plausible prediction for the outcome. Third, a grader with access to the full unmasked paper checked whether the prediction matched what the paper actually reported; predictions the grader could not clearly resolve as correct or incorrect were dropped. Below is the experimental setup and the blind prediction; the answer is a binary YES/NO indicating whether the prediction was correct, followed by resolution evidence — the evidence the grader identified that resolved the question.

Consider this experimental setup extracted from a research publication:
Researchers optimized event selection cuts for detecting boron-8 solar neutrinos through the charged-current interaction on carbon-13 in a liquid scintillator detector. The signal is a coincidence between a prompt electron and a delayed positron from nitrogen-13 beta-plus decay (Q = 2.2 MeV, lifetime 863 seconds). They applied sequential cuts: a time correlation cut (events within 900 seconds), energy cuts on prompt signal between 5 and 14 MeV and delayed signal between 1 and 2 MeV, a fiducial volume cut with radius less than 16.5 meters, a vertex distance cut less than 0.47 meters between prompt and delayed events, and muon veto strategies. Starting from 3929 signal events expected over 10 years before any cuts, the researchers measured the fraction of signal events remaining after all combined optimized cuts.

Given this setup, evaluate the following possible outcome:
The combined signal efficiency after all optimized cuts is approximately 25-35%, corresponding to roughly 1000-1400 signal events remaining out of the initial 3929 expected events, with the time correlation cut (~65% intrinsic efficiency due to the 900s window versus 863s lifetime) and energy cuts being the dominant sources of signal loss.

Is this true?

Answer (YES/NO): NO